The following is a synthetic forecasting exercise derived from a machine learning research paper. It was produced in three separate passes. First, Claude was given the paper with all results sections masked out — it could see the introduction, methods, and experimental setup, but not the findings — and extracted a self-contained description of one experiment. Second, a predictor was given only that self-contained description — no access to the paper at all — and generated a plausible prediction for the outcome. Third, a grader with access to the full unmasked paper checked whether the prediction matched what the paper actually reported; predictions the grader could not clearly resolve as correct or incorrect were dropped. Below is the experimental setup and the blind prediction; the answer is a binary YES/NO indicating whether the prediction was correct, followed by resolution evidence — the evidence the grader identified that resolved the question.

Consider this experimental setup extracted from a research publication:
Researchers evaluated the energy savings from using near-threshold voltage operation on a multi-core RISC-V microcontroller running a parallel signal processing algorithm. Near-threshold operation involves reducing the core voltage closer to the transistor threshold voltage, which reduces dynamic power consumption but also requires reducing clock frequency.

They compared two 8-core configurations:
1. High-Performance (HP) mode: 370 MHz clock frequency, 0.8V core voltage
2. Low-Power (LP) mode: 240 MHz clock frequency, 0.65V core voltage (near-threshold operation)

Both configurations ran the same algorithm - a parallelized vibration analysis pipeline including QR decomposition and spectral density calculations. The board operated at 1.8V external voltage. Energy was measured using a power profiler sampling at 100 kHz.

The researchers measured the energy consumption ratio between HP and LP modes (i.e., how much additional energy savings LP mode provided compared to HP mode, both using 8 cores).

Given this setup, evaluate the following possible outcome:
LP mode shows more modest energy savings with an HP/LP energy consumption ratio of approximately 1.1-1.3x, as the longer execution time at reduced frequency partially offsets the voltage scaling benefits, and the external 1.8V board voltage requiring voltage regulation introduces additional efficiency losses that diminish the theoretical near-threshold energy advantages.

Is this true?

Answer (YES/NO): NO